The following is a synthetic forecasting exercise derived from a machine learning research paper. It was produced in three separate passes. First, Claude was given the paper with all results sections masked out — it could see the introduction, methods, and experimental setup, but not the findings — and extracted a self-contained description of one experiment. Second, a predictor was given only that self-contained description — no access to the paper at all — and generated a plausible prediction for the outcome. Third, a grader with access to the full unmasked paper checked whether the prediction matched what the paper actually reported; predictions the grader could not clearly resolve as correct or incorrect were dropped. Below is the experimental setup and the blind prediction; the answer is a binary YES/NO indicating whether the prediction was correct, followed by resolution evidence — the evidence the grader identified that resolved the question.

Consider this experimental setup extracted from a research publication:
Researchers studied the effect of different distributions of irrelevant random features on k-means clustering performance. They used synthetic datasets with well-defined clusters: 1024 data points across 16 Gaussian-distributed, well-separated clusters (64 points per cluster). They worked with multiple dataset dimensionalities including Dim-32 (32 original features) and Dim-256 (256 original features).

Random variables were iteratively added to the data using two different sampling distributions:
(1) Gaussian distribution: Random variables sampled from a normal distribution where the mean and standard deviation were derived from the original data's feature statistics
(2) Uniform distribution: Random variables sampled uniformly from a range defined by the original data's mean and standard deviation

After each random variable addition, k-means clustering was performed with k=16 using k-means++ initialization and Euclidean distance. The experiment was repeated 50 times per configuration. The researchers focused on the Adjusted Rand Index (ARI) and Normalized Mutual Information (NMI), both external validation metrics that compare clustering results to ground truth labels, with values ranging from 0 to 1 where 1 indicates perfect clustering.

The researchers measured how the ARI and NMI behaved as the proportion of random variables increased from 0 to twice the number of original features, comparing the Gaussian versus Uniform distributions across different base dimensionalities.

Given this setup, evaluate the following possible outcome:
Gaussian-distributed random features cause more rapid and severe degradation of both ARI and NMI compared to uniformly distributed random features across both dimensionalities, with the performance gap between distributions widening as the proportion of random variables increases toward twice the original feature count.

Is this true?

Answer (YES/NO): NO